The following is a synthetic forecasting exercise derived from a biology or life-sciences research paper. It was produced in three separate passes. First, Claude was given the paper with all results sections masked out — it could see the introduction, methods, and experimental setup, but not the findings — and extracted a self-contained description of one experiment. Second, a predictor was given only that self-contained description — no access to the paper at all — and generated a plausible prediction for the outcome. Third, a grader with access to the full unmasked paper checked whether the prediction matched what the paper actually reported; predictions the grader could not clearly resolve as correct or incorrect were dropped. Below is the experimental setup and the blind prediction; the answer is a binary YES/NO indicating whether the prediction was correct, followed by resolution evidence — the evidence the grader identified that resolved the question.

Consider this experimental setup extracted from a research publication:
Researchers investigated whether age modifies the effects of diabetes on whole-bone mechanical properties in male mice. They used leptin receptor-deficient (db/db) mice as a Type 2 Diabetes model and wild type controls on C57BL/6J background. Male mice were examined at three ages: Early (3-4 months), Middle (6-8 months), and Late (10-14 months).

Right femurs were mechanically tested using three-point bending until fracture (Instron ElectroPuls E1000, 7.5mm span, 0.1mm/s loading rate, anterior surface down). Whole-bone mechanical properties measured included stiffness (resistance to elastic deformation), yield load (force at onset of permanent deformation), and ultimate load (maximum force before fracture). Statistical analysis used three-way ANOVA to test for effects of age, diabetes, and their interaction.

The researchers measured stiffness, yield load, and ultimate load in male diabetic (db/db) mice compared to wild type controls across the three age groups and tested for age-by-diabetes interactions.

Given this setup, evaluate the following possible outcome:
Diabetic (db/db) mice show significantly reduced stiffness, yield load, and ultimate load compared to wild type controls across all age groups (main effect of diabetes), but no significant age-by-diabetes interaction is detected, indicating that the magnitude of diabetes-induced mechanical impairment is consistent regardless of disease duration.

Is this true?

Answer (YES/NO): NO